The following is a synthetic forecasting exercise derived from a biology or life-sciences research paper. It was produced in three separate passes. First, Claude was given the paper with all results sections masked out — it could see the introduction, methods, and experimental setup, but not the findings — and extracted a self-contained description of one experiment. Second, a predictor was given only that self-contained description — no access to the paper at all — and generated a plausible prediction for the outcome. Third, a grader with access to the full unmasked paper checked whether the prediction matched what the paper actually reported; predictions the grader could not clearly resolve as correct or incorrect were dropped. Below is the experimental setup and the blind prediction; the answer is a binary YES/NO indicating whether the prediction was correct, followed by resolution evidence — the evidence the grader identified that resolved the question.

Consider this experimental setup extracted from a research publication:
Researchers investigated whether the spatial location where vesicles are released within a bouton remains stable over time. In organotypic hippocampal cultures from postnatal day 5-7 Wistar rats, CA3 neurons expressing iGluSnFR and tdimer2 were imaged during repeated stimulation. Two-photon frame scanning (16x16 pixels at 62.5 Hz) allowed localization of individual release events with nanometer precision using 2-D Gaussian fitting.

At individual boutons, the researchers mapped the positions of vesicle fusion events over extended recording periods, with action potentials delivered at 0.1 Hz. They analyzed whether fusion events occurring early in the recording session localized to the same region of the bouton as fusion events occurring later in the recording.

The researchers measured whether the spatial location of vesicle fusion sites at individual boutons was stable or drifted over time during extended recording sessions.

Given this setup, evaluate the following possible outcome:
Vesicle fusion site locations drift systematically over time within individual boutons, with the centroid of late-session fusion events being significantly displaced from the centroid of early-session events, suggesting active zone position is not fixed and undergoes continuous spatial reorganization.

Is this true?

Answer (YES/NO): NO